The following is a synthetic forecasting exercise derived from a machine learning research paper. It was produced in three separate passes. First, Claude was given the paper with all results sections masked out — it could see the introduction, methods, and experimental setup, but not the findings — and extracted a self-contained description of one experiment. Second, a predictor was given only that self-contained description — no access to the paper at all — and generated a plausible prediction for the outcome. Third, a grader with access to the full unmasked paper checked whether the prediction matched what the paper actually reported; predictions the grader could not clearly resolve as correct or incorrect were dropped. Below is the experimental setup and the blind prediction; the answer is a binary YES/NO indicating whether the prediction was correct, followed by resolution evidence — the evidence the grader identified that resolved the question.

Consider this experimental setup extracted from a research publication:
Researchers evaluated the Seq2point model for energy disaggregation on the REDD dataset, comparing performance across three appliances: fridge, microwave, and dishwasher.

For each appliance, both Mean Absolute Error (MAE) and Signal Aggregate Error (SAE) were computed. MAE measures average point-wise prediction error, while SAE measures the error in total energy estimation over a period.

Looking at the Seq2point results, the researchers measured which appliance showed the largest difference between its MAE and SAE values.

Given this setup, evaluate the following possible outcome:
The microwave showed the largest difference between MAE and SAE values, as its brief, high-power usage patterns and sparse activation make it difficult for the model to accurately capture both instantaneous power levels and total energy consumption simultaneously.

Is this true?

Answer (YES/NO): NO